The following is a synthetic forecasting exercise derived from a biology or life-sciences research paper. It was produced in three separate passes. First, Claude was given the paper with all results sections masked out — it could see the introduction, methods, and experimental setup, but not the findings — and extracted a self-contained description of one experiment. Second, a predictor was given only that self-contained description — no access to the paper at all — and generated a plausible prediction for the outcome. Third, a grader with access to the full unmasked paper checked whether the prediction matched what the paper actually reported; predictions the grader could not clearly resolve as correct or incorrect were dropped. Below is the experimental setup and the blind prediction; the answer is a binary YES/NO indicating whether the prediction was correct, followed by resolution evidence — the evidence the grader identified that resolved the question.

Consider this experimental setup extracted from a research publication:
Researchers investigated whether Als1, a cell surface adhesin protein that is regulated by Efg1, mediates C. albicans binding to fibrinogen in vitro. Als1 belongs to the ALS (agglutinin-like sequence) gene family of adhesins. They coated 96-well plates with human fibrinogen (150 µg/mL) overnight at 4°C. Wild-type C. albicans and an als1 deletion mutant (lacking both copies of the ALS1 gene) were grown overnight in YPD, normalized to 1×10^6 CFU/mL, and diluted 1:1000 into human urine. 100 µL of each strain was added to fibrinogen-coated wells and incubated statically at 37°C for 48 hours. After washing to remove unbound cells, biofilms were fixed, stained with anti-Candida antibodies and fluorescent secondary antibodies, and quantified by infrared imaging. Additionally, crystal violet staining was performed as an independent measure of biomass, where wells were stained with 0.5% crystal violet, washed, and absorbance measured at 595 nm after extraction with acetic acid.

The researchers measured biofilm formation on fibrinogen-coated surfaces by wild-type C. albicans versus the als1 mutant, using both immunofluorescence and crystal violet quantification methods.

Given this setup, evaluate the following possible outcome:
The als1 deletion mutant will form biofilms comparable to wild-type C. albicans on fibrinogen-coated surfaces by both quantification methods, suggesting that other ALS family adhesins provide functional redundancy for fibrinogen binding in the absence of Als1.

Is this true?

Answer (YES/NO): NO